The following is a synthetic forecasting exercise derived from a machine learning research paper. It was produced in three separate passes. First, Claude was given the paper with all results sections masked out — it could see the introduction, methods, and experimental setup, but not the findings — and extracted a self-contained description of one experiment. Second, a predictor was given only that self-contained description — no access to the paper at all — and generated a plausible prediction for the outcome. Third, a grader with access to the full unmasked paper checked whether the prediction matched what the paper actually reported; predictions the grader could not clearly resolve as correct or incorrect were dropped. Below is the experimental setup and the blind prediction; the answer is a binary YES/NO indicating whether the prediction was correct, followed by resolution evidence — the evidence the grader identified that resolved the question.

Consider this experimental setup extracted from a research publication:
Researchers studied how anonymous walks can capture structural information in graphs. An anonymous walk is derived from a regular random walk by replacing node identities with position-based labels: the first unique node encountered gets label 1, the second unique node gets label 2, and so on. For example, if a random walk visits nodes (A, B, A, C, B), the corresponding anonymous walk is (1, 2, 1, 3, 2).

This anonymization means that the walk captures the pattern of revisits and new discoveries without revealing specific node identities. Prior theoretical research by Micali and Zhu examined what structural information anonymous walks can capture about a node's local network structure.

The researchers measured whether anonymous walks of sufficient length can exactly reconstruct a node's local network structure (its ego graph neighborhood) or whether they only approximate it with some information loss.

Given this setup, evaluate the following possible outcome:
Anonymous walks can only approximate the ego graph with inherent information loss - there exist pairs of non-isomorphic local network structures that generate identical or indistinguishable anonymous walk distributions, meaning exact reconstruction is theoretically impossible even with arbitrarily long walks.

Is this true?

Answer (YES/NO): NO